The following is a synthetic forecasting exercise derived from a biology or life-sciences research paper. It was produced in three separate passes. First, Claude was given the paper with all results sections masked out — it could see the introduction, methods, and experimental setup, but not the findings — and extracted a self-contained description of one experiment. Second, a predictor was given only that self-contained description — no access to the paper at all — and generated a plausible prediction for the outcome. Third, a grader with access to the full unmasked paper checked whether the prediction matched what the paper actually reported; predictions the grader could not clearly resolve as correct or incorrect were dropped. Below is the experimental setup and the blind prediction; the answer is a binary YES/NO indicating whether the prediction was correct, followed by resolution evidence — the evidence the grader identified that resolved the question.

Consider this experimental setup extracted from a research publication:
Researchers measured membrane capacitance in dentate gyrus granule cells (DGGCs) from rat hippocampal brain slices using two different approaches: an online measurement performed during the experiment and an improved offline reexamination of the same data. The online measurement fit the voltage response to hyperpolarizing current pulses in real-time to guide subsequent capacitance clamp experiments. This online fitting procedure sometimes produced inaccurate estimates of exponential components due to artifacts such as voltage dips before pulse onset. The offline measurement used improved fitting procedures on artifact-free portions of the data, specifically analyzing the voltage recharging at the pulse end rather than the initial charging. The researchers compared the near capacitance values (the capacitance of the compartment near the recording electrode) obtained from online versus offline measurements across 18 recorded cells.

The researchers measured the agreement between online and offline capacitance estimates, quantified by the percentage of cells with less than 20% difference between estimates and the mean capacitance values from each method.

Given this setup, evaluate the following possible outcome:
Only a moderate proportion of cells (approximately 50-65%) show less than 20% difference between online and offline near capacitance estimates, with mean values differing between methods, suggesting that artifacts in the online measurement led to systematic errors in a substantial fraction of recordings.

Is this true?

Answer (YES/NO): NO